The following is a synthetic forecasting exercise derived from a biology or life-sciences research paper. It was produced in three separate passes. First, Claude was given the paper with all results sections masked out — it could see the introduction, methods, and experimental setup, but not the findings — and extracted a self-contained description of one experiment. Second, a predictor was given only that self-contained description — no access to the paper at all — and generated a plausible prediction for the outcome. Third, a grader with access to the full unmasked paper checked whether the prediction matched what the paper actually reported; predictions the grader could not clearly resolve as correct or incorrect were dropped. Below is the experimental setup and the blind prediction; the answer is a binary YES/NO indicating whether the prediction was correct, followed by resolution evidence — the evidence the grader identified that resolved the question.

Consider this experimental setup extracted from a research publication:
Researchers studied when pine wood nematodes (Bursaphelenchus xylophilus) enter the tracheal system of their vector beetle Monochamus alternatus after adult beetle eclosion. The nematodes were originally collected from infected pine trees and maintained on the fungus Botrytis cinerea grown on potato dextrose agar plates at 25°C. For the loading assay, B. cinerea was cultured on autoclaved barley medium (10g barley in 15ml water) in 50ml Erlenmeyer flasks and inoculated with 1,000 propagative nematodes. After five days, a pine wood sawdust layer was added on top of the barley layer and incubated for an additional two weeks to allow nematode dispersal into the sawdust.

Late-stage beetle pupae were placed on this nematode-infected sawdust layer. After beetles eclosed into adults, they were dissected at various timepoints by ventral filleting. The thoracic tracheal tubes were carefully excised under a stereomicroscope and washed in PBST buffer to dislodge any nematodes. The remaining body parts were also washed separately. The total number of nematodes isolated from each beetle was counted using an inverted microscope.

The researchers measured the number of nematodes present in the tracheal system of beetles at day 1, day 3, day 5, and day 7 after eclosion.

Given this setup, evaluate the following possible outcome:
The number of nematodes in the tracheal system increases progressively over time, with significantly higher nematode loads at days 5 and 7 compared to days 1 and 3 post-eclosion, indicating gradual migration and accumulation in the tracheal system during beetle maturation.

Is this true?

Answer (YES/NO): NO